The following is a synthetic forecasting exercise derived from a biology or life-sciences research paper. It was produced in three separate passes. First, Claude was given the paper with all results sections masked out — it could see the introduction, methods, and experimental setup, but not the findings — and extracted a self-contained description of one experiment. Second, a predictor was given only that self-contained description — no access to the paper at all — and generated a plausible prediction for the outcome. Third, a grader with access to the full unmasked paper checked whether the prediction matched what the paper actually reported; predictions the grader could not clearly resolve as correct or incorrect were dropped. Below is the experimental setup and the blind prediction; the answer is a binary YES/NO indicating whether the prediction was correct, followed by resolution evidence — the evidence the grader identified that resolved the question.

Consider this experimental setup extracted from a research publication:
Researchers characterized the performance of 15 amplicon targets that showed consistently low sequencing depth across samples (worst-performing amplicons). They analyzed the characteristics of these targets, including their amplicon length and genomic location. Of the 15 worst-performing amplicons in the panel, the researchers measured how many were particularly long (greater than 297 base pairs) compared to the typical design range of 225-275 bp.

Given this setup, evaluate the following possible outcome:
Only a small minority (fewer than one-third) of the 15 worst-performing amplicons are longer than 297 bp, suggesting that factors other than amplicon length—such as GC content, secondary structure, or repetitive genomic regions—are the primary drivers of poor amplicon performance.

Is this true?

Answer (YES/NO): NO